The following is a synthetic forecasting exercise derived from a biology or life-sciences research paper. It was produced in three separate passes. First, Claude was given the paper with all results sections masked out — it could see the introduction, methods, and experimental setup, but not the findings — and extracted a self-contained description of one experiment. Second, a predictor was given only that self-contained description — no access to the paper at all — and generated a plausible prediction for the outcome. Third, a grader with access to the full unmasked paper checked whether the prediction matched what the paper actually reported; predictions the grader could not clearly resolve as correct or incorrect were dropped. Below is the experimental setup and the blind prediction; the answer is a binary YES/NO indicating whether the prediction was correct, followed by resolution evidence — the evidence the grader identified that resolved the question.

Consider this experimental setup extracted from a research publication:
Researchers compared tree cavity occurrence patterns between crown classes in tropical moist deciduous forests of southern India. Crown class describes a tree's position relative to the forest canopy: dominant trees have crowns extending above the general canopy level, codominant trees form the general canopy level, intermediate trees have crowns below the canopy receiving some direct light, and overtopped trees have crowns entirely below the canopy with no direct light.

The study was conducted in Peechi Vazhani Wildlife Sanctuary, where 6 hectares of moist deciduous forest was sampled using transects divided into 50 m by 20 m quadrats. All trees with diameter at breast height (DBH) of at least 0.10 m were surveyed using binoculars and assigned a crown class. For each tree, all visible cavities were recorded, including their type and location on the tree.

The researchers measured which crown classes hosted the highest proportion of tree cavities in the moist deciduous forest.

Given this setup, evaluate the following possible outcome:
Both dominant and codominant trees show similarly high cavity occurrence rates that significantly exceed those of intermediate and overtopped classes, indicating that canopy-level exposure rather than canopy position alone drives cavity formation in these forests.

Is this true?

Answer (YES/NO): NO